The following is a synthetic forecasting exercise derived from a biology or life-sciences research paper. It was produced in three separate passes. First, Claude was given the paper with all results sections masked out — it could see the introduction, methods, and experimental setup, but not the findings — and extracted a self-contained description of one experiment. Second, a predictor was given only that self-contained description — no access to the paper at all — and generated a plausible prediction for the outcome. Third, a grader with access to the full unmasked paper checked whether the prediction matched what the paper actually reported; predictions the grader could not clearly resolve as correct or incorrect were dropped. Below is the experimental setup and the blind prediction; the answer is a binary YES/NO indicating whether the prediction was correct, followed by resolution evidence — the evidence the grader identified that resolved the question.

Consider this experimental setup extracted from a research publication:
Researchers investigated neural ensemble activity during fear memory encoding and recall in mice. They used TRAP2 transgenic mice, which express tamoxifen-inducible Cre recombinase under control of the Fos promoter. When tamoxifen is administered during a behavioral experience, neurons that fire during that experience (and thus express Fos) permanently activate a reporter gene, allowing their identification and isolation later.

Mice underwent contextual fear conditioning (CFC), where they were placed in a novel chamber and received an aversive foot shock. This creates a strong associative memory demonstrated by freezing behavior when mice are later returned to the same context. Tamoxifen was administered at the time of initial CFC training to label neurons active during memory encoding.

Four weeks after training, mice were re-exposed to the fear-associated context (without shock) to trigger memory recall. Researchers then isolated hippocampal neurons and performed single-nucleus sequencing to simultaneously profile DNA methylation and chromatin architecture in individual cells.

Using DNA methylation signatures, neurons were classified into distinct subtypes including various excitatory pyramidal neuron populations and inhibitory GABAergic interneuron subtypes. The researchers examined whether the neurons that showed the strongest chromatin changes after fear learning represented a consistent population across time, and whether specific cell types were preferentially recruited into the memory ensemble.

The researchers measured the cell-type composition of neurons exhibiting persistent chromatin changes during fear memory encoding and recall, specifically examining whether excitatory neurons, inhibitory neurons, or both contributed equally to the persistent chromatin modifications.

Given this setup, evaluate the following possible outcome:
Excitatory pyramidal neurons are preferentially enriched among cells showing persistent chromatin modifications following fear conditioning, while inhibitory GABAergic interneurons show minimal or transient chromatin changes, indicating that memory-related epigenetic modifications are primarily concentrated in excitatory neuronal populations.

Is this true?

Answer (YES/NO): NO